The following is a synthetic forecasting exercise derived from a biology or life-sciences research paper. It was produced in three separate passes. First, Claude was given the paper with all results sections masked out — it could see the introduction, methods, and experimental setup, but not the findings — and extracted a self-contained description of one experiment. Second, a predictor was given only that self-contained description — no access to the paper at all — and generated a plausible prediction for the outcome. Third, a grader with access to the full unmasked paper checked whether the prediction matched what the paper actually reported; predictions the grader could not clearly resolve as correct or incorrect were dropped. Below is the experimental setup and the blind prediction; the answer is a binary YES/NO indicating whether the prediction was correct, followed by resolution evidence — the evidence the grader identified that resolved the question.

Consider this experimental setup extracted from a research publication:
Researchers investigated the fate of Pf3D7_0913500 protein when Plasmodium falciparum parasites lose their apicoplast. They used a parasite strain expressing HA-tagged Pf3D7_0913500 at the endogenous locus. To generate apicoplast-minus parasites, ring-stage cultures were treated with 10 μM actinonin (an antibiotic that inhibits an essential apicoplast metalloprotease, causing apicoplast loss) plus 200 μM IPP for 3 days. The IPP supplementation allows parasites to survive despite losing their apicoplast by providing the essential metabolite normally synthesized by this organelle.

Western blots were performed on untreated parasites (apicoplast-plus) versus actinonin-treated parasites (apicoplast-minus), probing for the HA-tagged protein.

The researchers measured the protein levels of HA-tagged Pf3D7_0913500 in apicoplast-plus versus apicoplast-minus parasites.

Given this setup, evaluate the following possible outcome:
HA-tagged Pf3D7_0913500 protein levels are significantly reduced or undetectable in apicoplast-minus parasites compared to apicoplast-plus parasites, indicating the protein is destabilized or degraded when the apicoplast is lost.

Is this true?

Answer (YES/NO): NO